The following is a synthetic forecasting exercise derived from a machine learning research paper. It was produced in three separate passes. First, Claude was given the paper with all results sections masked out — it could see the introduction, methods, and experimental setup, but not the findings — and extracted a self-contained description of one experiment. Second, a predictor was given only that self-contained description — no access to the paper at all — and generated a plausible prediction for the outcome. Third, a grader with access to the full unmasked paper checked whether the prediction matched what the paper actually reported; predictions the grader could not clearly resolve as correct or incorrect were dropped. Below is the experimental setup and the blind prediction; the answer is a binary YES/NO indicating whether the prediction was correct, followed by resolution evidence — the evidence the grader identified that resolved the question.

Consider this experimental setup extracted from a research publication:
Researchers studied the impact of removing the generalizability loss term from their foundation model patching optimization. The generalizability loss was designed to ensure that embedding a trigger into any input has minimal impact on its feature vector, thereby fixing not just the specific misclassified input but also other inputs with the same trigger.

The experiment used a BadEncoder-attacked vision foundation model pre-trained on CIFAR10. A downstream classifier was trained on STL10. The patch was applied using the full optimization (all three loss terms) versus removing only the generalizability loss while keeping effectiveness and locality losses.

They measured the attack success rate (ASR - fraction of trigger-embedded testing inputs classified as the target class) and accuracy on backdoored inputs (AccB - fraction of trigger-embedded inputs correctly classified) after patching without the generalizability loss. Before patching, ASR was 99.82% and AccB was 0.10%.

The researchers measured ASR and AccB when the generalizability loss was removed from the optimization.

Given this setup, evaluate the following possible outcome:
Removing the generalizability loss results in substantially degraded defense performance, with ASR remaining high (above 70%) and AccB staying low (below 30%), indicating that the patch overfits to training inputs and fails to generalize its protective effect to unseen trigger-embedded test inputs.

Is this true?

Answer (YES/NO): NO